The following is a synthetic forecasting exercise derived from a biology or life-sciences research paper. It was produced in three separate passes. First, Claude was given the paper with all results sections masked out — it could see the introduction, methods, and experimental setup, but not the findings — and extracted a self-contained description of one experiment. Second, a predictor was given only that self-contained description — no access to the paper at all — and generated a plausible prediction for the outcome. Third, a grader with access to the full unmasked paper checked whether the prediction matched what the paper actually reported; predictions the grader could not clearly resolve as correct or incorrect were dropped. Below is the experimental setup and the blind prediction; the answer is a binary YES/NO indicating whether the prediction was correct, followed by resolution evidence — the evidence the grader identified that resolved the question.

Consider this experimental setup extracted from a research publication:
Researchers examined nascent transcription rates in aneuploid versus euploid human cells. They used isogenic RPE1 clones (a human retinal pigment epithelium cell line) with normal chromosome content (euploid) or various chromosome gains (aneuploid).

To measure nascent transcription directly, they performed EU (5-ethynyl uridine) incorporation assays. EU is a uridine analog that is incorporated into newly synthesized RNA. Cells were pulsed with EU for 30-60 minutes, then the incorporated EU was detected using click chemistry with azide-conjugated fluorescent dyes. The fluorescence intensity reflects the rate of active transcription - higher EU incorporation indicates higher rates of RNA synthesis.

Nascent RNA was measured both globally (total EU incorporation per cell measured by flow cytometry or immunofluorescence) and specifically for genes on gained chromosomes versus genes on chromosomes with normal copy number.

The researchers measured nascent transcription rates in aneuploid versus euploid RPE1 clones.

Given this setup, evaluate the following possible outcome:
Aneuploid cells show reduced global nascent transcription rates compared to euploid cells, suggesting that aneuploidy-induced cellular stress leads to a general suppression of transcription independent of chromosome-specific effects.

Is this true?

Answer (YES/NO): NO